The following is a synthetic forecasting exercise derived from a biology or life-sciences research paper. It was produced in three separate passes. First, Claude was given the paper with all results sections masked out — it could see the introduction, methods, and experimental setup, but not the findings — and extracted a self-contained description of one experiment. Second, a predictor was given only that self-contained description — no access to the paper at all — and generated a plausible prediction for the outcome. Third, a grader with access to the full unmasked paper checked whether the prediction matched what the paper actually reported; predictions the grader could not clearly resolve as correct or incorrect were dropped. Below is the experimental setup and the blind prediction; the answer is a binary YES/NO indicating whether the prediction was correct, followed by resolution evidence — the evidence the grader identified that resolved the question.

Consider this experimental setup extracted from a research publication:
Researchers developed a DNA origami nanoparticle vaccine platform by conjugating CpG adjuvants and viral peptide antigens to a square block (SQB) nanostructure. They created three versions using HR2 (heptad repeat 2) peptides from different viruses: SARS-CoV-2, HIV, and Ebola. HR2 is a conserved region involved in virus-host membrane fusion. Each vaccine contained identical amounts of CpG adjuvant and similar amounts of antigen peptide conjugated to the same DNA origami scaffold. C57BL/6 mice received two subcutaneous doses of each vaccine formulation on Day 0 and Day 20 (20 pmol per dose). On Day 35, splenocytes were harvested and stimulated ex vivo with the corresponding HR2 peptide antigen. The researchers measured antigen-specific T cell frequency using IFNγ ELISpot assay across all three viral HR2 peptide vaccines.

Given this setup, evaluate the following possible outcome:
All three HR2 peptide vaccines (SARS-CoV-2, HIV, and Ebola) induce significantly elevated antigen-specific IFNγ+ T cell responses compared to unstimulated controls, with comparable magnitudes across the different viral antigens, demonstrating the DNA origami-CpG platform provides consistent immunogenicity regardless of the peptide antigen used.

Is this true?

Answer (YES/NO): NO